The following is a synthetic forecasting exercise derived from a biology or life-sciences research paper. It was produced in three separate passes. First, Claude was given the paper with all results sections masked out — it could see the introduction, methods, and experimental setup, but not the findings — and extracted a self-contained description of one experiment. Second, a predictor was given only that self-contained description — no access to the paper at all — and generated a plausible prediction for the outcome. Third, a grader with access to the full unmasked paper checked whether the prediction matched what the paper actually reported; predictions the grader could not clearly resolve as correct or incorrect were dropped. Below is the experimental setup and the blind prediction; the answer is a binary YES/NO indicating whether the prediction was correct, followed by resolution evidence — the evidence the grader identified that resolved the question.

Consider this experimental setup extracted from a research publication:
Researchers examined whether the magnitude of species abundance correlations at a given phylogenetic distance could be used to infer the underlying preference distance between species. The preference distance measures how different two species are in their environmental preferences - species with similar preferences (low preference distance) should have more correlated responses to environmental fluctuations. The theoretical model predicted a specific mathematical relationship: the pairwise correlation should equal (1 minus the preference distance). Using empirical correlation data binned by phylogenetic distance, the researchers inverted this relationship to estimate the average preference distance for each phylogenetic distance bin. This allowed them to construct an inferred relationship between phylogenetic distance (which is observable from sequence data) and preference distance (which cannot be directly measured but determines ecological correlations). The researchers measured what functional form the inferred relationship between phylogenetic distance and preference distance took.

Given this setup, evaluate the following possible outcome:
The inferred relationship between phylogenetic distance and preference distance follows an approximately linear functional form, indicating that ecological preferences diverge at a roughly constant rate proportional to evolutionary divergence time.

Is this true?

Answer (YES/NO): NO